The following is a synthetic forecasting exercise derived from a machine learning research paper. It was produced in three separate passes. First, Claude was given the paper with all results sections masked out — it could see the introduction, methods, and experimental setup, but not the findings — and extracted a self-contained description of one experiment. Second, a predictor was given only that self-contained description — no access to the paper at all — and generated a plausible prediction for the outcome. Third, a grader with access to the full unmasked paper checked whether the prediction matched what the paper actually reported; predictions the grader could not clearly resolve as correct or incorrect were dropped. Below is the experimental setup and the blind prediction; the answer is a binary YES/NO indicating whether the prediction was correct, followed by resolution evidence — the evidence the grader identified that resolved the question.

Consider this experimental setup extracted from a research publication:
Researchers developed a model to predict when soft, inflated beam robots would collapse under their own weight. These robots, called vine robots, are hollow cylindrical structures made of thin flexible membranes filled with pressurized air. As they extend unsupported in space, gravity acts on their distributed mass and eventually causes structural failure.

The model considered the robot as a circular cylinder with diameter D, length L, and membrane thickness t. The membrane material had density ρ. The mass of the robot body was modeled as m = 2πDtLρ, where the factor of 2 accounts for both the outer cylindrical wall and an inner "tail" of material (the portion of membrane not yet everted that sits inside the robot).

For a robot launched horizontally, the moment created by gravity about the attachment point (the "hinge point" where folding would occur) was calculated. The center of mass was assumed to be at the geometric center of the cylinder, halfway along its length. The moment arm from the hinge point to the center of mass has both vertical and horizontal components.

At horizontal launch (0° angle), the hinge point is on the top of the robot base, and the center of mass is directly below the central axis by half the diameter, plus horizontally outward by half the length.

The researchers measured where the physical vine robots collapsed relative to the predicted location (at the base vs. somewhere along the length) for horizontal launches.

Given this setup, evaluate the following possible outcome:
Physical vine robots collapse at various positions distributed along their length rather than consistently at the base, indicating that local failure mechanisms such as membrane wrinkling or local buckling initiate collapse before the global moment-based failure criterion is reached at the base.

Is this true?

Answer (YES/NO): NO